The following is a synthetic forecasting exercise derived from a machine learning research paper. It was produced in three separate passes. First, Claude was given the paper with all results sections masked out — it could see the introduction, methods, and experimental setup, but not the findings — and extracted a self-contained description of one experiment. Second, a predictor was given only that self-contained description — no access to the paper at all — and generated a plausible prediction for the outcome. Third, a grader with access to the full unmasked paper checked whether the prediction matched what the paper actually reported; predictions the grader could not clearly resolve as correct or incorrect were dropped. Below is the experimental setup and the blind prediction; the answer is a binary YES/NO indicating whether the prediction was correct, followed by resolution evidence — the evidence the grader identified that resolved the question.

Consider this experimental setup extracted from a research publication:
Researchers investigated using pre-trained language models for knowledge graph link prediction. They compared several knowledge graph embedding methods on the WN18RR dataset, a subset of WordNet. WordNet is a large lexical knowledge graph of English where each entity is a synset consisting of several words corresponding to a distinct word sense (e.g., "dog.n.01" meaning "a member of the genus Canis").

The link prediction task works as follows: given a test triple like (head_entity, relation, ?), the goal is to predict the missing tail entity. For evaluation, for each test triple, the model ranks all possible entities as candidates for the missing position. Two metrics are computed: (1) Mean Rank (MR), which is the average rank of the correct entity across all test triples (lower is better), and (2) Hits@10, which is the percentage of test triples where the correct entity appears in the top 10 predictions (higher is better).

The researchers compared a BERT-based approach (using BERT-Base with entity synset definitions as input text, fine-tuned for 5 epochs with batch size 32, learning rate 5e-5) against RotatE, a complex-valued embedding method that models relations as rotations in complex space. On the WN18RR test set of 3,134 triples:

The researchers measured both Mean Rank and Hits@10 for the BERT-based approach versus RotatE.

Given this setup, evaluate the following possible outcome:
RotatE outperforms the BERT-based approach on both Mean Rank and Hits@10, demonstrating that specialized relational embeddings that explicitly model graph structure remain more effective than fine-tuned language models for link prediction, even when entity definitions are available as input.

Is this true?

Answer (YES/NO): NO